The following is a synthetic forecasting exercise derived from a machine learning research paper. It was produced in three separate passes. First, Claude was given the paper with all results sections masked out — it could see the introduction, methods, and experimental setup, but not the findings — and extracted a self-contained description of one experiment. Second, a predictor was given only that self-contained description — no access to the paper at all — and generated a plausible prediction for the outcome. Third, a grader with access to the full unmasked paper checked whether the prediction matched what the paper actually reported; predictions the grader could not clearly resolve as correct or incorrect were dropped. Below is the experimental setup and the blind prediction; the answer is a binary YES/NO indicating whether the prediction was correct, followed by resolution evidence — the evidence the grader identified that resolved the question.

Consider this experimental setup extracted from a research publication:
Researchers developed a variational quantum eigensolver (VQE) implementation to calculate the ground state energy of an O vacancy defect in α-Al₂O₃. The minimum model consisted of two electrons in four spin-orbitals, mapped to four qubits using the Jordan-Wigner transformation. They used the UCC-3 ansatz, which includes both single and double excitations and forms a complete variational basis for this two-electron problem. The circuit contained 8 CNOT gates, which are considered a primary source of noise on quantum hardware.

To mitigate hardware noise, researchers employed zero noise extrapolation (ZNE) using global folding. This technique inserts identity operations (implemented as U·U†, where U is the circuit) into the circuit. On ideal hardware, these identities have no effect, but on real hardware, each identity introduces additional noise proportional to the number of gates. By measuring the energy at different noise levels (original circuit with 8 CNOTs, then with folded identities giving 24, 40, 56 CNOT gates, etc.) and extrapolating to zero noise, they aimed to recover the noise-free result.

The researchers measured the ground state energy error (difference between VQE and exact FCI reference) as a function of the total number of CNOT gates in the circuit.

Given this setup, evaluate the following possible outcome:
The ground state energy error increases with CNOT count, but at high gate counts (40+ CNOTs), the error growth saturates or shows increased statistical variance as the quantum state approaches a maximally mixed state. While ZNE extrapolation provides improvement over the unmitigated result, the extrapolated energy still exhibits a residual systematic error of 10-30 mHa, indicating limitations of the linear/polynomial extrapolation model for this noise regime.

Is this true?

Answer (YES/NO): NO